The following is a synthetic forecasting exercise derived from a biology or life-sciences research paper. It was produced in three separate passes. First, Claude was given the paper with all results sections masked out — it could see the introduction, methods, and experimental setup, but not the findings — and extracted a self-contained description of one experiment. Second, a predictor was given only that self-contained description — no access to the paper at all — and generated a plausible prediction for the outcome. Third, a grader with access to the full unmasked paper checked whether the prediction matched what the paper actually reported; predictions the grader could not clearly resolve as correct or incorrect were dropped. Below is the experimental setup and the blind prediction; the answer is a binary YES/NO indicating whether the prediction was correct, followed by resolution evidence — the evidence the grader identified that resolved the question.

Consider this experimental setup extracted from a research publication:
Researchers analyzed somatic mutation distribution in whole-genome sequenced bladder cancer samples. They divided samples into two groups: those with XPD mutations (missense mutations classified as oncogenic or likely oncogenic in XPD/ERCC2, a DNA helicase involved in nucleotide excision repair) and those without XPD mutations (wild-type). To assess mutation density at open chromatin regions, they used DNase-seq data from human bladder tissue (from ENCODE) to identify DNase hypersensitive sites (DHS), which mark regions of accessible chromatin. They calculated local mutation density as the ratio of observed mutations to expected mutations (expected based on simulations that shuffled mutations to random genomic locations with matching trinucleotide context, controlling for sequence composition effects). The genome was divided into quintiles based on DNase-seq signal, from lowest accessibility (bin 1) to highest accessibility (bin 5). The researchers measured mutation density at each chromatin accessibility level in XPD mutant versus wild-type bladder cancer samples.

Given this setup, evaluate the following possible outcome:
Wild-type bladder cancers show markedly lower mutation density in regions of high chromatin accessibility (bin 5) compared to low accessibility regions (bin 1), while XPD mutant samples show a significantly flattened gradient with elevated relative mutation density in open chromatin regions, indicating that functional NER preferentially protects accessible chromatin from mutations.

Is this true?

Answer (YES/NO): YES